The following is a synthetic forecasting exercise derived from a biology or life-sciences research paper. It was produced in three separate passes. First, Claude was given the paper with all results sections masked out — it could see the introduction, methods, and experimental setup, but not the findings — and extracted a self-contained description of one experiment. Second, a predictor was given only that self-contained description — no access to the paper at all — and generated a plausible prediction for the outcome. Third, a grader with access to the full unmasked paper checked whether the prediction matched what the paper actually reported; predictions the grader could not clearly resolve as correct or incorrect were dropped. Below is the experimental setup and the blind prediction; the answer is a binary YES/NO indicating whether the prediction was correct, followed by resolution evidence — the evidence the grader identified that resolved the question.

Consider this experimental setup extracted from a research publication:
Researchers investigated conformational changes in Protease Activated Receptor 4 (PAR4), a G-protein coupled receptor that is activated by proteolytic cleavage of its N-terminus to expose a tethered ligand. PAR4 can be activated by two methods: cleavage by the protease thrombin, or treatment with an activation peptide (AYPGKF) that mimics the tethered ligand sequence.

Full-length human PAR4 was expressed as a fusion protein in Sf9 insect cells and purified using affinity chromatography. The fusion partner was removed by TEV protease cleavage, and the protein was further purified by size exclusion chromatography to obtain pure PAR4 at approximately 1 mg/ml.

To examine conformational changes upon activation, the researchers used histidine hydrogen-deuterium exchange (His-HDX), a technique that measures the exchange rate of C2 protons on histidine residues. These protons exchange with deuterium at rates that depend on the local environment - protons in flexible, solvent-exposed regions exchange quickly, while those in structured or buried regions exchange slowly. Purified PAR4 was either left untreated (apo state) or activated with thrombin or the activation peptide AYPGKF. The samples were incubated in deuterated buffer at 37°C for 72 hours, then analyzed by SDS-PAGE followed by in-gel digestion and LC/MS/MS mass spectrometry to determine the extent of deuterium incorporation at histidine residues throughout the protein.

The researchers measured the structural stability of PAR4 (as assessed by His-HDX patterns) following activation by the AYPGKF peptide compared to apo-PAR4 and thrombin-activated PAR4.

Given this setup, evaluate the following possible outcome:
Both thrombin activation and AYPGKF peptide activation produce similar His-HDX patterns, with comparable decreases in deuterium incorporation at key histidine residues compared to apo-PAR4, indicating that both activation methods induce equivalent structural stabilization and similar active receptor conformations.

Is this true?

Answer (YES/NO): NO